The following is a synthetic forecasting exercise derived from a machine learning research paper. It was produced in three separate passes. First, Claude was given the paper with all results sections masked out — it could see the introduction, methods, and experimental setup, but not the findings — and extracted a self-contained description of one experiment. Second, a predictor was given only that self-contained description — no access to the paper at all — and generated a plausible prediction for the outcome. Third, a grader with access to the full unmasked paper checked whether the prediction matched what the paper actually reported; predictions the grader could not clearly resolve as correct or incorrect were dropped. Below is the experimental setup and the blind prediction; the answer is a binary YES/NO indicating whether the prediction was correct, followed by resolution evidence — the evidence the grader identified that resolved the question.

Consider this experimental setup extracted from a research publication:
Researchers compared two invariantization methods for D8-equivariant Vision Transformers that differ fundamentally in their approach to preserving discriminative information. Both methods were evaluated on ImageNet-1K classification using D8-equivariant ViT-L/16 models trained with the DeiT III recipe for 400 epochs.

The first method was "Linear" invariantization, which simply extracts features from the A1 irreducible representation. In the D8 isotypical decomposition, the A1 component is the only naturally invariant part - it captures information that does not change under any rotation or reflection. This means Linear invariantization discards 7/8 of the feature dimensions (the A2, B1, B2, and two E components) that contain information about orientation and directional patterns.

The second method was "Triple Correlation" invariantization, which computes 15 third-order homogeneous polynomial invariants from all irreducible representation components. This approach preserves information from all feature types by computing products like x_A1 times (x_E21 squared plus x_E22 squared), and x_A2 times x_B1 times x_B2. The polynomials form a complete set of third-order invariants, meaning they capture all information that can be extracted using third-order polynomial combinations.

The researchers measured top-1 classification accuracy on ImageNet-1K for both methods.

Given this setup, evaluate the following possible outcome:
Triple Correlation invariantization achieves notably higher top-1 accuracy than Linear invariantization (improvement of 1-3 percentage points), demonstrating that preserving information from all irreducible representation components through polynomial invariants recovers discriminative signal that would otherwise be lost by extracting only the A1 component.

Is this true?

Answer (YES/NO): NO